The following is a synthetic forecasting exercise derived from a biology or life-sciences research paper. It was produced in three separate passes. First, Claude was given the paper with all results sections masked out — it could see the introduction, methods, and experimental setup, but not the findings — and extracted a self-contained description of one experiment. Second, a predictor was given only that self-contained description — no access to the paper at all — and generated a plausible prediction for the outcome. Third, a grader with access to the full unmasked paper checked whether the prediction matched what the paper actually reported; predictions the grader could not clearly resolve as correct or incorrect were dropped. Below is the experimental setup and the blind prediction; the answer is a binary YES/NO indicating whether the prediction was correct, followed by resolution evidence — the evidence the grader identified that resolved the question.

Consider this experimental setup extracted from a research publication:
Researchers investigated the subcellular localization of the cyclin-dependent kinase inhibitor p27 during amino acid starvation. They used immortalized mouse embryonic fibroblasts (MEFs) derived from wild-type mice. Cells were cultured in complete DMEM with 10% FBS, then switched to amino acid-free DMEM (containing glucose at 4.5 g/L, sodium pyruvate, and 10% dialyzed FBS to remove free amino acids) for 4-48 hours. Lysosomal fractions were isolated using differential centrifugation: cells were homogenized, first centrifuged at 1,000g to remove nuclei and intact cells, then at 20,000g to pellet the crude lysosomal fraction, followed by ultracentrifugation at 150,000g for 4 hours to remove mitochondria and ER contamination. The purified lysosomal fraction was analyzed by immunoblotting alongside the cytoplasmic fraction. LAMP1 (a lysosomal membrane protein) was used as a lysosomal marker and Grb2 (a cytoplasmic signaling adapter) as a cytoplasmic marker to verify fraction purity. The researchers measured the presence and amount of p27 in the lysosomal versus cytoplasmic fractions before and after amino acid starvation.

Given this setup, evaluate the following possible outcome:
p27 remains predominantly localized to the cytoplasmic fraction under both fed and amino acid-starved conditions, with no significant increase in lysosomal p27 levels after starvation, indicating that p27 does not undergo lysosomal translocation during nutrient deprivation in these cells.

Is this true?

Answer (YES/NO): NO